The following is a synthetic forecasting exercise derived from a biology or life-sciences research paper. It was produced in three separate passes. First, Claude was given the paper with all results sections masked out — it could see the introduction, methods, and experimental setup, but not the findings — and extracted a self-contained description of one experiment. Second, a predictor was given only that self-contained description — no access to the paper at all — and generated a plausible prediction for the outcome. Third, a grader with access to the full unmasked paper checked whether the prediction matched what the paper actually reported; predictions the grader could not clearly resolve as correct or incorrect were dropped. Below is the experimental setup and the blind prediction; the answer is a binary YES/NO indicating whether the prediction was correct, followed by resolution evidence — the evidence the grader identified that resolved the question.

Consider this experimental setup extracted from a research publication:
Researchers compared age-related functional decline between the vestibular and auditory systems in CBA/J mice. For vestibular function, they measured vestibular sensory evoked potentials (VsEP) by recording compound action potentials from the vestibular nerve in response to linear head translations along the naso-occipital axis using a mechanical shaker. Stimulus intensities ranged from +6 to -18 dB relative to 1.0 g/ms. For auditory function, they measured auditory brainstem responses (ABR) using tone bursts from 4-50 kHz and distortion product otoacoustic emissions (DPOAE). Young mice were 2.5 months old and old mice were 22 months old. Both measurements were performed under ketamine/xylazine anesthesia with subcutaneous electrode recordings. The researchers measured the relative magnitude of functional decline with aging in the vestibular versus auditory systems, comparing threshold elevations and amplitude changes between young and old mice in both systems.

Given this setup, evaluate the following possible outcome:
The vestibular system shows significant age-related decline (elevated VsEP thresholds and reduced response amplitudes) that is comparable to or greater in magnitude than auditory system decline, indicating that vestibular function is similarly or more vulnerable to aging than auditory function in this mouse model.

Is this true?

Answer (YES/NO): NO